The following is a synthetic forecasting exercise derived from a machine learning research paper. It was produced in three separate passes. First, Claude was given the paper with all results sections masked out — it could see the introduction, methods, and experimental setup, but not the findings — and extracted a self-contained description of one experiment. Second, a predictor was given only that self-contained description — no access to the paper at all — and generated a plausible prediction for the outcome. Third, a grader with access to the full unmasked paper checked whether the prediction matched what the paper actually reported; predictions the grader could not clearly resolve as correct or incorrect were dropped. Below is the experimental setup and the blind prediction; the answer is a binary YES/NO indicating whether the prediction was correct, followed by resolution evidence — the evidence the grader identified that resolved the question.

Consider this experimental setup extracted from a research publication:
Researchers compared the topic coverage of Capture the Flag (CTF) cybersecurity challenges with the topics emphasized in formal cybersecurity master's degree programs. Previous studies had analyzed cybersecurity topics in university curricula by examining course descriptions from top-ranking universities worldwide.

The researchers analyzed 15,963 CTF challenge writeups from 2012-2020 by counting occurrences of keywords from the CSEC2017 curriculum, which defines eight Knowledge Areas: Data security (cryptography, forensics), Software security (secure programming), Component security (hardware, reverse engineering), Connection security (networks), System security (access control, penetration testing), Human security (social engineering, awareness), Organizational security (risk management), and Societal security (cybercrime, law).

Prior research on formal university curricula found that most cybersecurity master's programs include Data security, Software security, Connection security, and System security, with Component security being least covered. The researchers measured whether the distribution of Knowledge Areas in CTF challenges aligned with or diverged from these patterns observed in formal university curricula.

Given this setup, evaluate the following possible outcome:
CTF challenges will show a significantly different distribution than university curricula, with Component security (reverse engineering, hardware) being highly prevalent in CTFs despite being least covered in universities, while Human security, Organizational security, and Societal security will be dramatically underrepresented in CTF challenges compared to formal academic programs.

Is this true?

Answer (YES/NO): NO